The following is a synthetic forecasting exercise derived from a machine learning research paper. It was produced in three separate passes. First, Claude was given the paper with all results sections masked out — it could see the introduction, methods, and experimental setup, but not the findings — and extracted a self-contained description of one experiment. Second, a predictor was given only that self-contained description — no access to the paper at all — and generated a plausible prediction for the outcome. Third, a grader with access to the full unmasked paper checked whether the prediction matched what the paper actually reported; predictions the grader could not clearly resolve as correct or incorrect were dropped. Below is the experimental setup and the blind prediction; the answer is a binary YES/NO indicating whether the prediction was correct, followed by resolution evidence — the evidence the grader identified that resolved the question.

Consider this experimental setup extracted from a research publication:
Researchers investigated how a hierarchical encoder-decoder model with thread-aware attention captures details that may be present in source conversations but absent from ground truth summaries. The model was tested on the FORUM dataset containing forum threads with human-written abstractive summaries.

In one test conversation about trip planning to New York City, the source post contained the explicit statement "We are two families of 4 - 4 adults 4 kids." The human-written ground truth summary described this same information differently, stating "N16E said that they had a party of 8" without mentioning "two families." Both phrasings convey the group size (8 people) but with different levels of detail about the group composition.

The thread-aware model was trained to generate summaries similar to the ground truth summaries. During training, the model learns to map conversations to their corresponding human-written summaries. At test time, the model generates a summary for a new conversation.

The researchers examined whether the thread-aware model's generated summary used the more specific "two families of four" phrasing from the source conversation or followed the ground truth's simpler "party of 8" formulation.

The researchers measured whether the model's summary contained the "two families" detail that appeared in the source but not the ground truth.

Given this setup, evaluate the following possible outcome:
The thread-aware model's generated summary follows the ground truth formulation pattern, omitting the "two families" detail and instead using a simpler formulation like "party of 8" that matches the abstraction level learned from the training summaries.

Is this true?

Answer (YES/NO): NO